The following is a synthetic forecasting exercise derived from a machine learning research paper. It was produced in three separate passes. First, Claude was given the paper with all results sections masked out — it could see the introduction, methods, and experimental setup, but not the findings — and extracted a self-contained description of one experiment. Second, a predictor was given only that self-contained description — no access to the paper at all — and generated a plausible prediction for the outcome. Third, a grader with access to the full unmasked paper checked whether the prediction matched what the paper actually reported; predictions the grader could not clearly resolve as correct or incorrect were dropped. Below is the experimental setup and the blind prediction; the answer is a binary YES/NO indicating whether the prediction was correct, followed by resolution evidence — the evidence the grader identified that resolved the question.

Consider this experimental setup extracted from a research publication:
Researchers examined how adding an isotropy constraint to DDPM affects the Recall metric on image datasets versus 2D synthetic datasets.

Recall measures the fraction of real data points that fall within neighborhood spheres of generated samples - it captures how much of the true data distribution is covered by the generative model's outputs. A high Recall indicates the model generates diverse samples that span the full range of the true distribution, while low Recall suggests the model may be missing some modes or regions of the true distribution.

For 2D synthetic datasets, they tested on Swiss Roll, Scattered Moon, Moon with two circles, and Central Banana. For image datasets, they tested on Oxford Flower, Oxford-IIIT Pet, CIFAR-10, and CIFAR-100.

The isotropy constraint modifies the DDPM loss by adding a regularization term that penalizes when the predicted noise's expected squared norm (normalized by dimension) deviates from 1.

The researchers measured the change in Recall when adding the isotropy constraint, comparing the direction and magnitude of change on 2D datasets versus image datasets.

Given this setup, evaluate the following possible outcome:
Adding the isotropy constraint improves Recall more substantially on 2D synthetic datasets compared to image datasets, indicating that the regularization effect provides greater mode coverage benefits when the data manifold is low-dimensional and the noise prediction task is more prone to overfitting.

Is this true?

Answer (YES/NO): NO